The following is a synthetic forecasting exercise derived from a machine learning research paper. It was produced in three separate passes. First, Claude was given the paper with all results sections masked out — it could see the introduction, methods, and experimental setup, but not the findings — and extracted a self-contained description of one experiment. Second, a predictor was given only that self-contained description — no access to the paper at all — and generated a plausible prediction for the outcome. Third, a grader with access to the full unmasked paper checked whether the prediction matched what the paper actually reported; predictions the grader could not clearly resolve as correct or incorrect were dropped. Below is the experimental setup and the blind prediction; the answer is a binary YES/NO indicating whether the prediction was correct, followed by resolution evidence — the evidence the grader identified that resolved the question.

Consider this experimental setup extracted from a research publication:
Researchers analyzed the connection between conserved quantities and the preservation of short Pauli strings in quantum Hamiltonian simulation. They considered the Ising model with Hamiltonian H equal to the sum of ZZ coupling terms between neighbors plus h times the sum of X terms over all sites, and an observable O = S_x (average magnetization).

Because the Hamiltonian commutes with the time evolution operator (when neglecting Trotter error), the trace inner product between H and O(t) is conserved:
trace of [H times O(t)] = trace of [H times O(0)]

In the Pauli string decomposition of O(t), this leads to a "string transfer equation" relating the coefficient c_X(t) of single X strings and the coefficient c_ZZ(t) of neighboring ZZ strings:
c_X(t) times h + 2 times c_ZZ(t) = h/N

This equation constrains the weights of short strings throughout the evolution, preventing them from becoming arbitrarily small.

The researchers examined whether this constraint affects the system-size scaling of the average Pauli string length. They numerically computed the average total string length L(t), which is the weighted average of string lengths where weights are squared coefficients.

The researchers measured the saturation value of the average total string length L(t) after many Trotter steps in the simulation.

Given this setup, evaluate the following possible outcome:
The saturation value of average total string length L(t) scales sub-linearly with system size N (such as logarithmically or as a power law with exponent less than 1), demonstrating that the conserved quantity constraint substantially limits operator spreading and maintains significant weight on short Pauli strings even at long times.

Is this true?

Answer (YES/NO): NO